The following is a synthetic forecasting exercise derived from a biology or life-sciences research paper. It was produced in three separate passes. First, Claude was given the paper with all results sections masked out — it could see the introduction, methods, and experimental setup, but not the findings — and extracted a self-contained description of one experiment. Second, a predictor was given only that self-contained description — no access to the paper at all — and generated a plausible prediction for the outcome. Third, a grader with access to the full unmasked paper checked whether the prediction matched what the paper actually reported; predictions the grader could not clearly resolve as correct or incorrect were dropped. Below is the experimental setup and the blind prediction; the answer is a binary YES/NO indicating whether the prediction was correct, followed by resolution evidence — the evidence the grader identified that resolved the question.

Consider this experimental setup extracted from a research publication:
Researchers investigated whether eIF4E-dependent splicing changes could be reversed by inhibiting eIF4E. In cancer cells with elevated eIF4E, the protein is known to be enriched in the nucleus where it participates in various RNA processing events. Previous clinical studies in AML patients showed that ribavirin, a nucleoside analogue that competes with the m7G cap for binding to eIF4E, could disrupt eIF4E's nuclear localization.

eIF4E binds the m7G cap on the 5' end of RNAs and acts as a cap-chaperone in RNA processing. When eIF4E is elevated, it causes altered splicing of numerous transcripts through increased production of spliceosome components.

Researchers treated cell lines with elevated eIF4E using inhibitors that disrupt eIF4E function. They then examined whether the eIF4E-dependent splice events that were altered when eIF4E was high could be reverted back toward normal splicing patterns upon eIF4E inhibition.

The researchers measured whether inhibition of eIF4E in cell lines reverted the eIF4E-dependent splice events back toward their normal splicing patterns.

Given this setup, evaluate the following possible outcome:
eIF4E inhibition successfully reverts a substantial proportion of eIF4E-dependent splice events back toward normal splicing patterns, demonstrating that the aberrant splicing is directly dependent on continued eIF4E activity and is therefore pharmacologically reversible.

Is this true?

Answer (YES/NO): YES